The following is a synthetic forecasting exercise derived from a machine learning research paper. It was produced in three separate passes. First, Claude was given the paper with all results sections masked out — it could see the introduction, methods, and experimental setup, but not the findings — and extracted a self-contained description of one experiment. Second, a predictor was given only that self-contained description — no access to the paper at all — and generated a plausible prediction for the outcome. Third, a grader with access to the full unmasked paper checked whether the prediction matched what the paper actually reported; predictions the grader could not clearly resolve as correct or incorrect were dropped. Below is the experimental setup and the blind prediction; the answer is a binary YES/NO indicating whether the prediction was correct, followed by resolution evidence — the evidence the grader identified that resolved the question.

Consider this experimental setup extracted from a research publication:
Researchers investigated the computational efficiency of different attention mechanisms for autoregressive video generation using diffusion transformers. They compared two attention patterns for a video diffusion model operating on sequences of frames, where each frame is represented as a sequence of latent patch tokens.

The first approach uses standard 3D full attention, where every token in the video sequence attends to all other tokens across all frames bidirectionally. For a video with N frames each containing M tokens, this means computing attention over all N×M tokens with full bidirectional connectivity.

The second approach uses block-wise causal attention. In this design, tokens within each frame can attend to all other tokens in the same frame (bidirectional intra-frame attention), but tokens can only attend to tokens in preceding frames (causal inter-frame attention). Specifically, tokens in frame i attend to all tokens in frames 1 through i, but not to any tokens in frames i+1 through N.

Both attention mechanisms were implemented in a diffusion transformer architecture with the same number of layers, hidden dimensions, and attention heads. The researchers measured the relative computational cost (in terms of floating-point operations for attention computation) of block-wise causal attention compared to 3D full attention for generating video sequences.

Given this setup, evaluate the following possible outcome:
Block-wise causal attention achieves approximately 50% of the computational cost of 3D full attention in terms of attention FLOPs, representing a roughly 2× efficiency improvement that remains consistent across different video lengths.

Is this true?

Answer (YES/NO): YES